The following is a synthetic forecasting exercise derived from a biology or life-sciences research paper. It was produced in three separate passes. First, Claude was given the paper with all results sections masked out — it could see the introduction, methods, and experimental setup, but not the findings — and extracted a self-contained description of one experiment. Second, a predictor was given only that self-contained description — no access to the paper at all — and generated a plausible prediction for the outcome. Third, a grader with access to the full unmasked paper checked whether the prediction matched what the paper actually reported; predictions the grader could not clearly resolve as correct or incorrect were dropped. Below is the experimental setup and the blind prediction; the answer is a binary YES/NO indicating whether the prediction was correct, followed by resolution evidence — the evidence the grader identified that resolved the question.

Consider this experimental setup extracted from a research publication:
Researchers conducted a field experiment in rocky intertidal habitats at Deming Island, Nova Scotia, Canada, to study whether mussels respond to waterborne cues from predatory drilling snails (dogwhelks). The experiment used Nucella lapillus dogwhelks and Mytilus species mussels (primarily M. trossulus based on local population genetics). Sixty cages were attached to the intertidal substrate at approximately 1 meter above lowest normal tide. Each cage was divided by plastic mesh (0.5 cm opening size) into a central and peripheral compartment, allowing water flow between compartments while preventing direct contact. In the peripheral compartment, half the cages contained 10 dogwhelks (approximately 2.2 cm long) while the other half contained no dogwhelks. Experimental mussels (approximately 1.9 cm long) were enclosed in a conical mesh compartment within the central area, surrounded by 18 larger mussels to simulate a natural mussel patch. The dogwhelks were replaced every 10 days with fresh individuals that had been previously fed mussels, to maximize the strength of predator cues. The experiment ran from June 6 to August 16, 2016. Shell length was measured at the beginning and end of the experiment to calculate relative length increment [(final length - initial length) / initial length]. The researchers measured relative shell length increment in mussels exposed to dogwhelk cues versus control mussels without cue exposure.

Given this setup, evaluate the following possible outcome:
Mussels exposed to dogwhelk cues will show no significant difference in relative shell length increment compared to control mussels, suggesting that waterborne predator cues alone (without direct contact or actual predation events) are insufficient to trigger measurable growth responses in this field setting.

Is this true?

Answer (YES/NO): NO